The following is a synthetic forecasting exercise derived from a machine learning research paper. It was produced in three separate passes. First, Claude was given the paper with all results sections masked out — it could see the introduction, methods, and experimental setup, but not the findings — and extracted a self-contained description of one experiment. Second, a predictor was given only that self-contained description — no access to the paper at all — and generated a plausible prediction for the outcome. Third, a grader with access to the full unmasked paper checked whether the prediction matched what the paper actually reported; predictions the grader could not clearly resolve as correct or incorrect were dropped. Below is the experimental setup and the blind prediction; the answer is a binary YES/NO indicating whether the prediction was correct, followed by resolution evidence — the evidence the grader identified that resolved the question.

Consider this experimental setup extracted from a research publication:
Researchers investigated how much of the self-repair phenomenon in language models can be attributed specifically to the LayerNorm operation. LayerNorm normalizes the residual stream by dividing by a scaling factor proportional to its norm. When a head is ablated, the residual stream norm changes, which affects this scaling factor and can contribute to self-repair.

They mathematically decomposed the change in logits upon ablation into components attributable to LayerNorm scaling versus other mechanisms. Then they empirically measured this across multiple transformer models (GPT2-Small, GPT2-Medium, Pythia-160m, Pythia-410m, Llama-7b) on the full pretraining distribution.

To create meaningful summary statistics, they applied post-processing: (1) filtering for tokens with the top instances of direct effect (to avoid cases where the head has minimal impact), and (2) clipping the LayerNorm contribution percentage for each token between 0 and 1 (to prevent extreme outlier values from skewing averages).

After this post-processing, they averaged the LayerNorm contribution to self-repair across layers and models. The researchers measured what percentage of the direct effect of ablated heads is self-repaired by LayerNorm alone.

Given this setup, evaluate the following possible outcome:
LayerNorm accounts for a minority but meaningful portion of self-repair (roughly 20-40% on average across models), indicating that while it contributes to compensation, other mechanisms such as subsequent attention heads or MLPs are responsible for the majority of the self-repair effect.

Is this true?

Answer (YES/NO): YES